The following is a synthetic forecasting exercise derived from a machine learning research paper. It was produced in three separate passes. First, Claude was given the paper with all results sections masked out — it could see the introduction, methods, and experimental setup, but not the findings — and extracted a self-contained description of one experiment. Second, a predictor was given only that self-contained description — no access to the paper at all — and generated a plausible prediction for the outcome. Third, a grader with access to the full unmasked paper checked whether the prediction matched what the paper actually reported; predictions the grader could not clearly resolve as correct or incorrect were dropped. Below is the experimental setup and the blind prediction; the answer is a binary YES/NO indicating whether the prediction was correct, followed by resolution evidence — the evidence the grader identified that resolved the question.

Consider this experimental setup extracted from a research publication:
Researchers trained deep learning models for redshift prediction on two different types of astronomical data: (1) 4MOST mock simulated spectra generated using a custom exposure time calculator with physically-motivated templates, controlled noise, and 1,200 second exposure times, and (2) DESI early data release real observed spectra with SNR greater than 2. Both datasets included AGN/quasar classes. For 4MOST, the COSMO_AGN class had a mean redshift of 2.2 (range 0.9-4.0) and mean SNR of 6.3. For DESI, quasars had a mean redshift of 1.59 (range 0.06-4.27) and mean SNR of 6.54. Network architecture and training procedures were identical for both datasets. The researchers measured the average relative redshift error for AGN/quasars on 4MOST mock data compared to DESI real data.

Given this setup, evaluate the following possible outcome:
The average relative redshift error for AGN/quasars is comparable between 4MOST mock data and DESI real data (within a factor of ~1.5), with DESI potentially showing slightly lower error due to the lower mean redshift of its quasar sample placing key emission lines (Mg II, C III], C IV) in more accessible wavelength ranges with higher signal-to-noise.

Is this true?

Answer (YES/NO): NO